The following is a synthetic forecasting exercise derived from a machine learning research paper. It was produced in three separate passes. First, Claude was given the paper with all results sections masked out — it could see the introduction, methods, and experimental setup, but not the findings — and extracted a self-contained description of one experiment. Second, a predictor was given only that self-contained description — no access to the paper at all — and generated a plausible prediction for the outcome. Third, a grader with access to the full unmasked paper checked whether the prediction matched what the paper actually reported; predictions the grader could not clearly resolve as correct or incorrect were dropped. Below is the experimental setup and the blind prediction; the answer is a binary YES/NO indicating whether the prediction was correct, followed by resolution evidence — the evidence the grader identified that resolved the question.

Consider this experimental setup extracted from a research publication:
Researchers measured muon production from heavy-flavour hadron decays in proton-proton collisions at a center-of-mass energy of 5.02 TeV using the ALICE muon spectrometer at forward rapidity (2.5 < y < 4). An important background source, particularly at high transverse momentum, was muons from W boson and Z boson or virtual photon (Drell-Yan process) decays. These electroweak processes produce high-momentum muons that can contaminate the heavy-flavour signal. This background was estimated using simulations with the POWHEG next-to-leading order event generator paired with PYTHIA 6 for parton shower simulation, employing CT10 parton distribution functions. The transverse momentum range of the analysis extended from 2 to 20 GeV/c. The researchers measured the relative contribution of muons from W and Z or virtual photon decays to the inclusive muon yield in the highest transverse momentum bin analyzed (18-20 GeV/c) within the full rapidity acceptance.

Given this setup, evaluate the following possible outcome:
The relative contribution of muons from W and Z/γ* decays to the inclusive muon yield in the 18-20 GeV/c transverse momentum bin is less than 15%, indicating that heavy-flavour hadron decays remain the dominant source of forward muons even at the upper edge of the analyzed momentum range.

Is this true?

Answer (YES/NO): YES